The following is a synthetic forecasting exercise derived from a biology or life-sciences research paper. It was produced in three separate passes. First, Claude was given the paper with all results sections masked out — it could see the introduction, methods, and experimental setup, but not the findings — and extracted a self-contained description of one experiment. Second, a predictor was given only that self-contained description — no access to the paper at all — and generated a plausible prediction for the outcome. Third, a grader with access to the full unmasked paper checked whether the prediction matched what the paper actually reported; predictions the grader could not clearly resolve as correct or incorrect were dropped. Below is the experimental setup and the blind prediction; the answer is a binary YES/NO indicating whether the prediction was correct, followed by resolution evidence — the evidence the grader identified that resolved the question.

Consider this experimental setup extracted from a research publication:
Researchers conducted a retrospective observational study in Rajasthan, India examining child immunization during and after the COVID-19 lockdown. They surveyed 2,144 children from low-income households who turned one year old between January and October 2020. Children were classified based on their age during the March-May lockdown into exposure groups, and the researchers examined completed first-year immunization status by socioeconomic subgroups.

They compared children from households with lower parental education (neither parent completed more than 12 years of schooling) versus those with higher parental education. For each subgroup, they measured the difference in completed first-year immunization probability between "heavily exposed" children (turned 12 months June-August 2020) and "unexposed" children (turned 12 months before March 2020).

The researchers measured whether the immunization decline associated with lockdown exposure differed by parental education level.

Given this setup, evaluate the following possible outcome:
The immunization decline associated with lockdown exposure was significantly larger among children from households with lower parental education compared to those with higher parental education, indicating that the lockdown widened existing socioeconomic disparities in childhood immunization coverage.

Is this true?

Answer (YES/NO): NO